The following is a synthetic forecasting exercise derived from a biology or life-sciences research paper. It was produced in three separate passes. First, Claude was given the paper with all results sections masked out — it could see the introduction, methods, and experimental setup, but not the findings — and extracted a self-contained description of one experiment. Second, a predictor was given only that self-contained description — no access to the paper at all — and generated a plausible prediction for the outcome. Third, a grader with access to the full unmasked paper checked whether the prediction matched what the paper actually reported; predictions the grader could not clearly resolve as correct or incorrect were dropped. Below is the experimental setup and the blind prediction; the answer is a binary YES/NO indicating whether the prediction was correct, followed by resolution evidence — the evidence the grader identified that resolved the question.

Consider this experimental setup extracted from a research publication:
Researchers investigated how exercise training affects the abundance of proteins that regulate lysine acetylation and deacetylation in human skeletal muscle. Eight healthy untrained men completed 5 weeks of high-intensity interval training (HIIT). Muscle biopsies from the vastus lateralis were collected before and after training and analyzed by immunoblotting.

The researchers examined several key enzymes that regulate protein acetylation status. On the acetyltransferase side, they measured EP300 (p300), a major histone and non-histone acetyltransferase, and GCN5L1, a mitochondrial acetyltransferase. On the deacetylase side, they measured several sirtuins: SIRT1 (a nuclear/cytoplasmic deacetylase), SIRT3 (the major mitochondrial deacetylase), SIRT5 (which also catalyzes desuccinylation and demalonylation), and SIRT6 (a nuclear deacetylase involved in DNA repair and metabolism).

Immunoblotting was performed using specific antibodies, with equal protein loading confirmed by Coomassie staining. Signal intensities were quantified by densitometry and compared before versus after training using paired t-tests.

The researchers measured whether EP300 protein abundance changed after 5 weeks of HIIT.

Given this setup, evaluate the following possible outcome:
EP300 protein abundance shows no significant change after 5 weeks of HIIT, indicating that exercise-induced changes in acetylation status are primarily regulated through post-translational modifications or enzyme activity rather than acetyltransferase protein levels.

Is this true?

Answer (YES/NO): NO